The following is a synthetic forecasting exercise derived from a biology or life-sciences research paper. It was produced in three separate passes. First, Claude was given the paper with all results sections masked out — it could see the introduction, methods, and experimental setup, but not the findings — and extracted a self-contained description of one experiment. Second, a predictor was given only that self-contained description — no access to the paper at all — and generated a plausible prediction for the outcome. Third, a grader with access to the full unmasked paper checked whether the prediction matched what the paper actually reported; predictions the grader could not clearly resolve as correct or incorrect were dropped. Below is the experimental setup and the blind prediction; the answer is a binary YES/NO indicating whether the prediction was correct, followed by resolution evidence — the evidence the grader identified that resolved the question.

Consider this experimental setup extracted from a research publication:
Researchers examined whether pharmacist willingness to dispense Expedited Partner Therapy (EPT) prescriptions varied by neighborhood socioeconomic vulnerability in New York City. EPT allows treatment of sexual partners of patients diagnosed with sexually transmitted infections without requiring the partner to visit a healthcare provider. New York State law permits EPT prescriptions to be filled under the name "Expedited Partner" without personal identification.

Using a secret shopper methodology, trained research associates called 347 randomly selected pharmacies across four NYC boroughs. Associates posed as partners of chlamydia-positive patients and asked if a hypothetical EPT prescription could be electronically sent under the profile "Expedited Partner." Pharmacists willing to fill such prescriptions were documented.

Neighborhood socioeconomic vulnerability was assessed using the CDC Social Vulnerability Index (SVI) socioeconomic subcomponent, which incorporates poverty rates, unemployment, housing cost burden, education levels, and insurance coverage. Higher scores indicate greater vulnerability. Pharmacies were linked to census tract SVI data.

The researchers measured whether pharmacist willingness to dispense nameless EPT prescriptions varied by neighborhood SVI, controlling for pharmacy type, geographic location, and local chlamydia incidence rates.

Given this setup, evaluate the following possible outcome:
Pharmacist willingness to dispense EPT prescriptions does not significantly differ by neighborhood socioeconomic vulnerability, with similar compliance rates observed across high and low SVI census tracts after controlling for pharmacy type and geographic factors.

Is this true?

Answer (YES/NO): YES